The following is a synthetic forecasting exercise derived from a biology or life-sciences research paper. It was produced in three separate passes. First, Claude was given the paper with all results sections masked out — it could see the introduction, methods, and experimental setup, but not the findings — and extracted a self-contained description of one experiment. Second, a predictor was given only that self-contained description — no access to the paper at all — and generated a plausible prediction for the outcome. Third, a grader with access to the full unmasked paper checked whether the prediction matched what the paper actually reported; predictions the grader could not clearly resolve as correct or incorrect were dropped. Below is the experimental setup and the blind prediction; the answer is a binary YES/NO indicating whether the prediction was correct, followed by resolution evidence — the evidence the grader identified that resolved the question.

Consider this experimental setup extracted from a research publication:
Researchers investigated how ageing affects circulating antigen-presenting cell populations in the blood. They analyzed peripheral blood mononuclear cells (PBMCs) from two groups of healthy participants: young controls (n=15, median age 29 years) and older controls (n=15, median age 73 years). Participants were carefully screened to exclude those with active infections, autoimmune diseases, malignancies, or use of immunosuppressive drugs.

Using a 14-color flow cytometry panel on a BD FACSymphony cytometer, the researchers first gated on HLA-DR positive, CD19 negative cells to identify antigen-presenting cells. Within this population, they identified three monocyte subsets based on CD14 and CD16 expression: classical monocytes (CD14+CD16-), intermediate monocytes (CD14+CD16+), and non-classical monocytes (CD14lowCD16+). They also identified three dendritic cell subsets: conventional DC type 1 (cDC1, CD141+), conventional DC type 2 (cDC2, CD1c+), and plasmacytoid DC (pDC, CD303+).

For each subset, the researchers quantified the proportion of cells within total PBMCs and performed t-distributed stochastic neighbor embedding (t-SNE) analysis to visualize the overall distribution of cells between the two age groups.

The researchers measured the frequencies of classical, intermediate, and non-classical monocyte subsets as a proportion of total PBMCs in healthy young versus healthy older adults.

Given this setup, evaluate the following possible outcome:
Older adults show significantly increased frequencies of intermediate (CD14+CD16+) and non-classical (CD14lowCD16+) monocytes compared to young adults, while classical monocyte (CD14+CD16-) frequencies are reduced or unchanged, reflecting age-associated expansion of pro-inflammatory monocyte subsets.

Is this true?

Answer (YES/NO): NO